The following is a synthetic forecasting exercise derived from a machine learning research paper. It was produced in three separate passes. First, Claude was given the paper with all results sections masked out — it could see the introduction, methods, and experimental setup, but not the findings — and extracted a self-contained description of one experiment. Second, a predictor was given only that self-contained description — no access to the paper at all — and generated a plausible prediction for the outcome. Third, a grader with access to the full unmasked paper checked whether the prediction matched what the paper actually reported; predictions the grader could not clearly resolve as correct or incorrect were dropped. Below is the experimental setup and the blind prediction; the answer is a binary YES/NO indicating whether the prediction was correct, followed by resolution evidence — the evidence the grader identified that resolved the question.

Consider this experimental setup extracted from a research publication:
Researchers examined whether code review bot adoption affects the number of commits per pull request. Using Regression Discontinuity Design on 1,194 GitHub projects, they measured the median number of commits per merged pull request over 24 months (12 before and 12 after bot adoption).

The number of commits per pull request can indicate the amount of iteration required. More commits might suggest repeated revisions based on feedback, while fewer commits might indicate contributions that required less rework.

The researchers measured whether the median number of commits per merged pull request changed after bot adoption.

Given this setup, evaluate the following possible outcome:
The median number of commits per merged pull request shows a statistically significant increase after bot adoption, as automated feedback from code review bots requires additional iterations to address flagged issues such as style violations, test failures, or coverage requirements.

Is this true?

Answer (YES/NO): NO